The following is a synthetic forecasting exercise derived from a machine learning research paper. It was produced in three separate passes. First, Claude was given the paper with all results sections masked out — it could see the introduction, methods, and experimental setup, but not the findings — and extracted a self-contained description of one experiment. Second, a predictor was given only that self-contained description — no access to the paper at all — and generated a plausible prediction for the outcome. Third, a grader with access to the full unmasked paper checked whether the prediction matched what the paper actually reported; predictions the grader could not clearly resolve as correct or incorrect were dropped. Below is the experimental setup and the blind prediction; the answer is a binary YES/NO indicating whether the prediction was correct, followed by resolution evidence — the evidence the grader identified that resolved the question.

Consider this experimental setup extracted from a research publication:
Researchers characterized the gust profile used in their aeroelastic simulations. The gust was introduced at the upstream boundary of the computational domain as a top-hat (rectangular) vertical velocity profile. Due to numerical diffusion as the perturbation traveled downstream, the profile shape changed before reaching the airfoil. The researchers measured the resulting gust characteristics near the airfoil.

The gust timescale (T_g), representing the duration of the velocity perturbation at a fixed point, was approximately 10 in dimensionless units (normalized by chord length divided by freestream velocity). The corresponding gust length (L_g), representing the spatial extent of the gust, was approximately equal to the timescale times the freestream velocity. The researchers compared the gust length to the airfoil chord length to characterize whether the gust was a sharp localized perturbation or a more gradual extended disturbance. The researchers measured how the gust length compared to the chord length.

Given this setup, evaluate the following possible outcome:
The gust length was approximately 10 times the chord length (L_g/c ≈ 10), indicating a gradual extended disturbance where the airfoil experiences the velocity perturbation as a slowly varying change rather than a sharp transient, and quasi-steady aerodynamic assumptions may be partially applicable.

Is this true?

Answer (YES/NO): YES